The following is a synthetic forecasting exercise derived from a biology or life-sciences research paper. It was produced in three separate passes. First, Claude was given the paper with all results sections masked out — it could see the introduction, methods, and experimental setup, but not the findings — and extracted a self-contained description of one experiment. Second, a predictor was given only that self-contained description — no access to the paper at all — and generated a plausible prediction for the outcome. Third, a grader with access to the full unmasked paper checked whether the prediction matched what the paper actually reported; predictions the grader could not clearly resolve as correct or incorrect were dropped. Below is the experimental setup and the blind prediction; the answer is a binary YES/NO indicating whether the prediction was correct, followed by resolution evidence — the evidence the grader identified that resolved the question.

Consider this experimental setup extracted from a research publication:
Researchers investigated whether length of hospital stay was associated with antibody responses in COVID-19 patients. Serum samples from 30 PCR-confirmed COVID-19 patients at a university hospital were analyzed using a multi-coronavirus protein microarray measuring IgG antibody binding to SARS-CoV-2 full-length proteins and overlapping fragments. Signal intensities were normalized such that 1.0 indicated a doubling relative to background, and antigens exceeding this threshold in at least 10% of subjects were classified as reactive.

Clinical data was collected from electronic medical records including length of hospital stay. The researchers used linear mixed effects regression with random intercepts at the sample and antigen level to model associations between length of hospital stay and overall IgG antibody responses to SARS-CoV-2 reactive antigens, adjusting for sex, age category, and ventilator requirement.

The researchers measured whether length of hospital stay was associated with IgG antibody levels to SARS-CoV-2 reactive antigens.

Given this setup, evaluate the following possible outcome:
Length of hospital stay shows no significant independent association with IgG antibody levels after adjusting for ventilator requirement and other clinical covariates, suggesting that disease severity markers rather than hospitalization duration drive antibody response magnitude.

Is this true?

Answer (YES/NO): NO